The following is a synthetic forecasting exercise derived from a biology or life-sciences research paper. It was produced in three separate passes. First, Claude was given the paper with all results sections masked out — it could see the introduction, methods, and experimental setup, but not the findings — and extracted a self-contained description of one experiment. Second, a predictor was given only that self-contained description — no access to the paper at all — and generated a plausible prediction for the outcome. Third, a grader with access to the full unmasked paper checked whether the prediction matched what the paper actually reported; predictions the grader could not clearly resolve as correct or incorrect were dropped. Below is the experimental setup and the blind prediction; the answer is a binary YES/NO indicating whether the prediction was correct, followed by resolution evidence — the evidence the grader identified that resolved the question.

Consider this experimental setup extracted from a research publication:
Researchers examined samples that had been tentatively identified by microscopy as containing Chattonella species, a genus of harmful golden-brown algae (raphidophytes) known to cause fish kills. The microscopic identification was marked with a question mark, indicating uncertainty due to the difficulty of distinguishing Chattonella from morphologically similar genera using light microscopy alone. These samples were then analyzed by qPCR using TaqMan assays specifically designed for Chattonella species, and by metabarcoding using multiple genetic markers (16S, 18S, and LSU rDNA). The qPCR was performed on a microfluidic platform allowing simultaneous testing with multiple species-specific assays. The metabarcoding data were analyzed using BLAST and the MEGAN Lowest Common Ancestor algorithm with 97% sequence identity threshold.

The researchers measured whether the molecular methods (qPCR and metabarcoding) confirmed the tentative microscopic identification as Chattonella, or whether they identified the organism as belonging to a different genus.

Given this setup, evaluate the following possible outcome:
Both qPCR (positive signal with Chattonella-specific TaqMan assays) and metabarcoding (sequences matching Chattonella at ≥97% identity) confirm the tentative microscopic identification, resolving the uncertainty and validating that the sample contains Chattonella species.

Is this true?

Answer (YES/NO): NO